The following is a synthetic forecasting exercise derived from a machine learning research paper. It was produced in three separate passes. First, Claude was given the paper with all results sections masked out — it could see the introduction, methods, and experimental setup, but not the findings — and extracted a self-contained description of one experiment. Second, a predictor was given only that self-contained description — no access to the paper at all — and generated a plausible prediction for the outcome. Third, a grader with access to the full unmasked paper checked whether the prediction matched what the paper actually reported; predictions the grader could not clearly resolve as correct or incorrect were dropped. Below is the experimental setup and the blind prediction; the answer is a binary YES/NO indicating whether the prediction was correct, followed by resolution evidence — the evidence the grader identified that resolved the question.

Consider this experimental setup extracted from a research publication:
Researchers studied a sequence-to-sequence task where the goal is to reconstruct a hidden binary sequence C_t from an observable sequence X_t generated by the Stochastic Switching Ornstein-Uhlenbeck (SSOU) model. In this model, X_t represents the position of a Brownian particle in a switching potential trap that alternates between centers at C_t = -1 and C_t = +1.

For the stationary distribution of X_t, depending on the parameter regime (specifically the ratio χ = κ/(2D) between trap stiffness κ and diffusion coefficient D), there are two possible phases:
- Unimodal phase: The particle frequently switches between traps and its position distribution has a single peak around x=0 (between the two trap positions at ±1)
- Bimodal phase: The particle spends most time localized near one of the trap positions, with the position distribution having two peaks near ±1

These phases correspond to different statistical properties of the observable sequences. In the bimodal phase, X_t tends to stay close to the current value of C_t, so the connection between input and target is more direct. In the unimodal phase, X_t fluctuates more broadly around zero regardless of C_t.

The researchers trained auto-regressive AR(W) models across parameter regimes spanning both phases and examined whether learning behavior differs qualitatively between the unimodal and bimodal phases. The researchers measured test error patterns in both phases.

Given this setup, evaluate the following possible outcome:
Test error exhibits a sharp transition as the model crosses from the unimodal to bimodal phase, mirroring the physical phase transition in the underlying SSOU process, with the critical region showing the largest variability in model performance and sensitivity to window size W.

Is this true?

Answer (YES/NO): NO